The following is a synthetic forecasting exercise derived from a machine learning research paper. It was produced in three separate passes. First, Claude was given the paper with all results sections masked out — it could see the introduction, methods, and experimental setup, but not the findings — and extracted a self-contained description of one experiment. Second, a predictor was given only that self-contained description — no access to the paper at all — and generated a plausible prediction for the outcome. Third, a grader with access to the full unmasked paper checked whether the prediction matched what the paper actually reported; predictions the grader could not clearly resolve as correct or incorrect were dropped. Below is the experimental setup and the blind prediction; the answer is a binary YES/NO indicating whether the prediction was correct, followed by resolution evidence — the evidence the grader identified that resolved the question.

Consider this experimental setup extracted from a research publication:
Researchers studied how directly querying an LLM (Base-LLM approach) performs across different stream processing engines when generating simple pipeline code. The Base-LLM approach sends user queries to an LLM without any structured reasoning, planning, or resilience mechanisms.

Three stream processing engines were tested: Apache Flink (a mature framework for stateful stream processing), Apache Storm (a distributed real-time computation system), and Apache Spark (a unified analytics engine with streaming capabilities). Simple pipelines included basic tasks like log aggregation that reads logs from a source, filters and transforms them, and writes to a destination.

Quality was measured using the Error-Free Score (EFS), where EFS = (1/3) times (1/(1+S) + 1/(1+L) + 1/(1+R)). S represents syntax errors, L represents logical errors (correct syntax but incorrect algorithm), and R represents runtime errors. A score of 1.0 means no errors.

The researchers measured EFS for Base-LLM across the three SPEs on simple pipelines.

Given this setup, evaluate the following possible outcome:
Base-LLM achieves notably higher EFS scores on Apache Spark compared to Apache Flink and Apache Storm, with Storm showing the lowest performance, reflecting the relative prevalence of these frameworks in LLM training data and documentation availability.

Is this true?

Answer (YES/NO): NO